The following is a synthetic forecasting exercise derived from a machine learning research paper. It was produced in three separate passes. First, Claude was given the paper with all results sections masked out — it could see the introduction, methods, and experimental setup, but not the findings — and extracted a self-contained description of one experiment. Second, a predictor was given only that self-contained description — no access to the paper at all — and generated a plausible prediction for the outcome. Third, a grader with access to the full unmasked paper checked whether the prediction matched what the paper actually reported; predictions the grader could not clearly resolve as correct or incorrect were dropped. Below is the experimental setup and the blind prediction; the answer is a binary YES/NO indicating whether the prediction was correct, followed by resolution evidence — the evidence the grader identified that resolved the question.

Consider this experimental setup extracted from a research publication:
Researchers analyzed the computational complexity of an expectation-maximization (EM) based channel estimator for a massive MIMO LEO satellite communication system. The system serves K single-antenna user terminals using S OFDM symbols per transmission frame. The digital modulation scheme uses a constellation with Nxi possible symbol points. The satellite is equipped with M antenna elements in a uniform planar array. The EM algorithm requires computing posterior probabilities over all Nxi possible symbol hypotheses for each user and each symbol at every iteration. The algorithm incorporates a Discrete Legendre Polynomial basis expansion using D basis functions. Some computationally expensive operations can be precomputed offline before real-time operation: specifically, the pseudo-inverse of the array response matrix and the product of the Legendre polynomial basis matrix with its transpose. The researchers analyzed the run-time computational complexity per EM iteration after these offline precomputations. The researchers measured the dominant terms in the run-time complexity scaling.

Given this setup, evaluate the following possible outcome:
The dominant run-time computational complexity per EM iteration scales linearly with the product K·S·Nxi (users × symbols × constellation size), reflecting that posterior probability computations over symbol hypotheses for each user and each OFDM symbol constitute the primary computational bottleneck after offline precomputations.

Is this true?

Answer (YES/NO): NO